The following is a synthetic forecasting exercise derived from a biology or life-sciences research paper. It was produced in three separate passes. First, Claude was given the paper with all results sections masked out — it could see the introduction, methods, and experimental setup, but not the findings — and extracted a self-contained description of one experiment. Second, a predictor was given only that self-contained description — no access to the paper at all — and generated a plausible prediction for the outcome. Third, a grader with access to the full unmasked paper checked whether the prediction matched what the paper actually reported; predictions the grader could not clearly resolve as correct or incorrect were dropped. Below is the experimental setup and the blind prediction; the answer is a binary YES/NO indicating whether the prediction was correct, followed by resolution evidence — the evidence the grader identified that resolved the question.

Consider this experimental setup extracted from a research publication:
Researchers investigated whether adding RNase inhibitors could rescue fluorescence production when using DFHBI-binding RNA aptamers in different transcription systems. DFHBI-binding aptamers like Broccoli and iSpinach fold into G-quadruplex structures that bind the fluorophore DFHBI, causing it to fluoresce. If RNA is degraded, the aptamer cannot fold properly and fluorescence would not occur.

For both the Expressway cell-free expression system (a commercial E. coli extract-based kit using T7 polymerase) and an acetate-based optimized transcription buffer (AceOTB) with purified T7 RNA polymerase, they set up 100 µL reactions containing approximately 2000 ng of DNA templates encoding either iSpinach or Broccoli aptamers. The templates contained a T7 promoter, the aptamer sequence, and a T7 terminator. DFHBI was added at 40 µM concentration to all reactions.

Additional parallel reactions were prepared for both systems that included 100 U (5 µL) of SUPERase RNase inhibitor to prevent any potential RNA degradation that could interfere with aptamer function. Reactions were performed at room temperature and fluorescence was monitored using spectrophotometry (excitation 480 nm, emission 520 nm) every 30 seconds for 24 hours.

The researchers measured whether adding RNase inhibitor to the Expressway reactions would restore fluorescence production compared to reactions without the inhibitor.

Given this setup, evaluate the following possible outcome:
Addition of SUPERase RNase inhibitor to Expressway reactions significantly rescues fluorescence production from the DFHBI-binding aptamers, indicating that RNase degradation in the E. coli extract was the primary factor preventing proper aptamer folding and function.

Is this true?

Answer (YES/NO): NO